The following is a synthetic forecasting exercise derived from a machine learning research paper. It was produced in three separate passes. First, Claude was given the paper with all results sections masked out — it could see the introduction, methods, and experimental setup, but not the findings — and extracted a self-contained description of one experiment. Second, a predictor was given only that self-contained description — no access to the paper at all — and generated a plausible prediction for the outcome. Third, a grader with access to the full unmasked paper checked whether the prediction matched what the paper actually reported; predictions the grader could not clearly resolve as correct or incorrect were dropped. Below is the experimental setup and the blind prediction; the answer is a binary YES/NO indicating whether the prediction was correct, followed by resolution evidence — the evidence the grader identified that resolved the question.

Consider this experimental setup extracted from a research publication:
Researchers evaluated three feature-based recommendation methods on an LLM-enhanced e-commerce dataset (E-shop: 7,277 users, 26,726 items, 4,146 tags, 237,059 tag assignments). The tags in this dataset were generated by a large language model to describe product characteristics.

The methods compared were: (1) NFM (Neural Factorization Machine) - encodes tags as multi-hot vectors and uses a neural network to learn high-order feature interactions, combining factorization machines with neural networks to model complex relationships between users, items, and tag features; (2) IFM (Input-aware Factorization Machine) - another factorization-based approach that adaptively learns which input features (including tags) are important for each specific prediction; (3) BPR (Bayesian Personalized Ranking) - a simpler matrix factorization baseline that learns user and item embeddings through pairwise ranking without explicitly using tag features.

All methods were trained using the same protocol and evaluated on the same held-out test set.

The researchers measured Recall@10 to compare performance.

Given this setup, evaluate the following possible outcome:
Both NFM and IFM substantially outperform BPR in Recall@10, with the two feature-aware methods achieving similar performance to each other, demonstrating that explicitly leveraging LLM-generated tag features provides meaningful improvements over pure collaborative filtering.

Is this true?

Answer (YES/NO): NO